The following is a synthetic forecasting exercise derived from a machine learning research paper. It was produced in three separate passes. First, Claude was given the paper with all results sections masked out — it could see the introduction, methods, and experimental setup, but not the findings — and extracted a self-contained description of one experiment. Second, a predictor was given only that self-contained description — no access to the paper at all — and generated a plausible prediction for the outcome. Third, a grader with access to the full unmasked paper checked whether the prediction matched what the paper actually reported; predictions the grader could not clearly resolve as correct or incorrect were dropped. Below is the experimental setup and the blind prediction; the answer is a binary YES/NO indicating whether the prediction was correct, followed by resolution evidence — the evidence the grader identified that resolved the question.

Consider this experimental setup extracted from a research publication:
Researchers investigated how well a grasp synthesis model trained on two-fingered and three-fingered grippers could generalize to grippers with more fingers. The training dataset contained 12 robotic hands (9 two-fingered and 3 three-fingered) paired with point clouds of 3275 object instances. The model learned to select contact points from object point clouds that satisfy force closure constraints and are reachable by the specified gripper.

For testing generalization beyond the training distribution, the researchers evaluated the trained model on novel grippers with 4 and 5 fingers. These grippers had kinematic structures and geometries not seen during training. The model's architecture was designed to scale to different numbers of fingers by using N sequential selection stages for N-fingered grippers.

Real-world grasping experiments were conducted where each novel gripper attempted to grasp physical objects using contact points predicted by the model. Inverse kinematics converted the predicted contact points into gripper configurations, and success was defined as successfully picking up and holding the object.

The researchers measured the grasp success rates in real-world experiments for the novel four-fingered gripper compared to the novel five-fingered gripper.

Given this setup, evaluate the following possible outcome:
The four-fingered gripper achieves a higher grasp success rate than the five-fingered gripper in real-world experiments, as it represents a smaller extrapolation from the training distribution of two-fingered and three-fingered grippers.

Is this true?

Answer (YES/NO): YES